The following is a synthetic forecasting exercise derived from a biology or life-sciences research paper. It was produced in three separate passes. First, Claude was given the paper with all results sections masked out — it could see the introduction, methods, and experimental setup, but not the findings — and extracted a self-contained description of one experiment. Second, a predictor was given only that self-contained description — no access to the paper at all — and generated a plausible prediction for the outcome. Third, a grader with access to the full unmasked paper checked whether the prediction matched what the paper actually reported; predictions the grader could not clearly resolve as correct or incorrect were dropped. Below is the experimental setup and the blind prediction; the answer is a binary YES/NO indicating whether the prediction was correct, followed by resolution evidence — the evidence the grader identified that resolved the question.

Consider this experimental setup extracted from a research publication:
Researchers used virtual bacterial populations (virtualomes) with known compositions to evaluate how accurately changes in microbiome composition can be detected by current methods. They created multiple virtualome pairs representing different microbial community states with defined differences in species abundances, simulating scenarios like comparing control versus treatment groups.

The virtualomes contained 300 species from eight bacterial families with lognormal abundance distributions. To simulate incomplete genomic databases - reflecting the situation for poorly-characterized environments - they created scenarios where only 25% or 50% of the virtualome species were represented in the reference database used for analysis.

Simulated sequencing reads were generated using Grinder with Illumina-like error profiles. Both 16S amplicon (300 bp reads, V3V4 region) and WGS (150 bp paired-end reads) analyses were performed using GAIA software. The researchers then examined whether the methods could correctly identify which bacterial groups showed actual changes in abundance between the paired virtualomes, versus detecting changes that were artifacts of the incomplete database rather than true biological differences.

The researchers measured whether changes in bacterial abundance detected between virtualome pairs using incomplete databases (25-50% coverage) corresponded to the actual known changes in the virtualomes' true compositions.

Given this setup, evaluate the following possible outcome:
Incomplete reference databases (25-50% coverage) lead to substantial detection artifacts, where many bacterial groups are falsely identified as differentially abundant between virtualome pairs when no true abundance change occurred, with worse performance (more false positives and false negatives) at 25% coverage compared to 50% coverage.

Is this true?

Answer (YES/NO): YES